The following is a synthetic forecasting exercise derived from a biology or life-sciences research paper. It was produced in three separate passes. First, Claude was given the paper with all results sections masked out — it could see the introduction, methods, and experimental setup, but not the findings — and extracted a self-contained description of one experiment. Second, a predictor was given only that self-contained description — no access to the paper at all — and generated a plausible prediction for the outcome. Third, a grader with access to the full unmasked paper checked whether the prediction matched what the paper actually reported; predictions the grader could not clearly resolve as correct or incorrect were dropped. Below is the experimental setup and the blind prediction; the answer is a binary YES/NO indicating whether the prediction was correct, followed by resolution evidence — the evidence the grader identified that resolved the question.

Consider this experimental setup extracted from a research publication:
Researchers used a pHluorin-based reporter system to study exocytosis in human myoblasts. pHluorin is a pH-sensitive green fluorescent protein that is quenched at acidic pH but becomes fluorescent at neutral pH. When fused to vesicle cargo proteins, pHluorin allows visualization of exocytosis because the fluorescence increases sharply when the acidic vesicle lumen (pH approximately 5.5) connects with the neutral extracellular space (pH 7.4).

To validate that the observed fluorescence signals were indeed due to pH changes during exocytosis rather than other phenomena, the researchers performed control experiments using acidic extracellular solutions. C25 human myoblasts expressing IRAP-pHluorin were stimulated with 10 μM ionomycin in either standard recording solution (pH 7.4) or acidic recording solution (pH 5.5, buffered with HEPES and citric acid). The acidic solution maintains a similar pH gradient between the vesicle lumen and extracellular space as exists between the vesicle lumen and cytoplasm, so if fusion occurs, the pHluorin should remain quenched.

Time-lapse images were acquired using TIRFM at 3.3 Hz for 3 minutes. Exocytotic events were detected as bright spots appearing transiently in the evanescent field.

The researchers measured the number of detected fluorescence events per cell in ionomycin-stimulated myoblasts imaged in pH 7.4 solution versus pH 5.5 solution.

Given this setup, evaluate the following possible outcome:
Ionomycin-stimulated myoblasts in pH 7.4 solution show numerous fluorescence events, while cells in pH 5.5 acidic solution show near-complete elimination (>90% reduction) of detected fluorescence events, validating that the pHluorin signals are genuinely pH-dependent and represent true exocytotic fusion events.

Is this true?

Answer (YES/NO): YES